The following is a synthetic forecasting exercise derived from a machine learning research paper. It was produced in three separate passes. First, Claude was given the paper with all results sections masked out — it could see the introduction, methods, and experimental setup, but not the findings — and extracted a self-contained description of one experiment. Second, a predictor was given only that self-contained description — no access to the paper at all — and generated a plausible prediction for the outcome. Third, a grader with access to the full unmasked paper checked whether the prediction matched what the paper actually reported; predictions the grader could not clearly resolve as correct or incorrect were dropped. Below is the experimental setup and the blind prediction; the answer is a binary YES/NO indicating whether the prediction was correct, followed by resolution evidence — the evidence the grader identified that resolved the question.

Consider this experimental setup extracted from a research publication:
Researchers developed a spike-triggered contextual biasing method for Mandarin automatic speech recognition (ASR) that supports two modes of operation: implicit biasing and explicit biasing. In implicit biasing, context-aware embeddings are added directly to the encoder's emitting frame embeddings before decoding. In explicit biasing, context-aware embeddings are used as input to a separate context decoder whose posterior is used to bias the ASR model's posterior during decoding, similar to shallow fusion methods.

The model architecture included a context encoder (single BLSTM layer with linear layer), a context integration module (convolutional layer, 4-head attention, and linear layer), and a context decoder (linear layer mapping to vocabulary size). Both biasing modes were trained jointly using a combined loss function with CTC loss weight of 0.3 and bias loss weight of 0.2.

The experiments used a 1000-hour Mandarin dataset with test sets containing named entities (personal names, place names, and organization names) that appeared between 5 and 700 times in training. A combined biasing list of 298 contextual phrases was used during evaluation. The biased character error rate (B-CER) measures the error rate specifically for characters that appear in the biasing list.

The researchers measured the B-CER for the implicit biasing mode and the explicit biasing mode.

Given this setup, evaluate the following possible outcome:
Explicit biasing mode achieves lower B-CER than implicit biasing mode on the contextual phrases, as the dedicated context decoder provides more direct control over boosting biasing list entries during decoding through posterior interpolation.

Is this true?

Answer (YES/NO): NO